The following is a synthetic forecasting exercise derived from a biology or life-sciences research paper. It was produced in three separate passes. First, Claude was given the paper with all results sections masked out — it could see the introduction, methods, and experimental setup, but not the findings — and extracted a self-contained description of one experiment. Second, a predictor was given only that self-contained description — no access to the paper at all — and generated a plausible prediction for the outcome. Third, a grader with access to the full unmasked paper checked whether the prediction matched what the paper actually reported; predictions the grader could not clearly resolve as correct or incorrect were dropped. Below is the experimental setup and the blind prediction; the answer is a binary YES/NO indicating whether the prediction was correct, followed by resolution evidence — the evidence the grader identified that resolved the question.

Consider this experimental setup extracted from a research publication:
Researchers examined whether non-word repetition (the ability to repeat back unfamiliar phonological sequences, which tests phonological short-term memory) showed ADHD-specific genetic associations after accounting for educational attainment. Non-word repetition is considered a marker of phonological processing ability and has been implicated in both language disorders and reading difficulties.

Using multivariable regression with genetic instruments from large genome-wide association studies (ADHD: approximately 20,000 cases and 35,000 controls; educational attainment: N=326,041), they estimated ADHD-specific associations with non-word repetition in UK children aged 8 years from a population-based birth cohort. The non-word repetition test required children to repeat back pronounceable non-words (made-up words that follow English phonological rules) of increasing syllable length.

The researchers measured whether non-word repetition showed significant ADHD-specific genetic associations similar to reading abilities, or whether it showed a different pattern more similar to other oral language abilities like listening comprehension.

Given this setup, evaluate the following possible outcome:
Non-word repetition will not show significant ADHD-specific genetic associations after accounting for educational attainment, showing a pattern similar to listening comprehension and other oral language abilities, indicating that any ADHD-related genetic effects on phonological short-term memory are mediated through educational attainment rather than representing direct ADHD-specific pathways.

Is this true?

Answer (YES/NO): YES